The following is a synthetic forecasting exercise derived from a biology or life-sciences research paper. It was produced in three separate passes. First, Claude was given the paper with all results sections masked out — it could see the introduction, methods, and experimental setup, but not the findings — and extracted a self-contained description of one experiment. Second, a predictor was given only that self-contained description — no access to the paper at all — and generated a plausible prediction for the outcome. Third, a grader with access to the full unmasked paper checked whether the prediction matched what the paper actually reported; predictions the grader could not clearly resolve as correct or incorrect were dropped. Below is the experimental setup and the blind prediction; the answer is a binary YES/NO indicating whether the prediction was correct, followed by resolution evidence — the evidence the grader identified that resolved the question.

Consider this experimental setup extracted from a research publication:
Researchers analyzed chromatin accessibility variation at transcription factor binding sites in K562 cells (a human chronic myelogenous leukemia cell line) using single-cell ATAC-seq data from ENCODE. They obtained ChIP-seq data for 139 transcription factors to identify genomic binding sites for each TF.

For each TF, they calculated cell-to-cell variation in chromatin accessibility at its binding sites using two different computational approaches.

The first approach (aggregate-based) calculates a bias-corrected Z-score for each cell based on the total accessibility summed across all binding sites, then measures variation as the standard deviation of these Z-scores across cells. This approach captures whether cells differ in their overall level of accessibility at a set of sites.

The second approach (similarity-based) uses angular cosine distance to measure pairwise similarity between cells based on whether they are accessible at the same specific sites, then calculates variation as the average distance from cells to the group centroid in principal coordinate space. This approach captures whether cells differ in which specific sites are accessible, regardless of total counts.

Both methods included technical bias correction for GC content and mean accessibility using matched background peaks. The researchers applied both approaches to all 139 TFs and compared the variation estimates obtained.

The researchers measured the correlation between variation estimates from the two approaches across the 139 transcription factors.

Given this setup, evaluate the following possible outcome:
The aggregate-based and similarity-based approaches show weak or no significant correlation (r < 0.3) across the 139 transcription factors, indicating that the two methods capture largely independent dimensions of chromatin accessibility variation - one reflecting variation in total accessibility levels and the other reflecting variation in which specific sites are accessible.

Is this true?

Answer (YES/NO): NO